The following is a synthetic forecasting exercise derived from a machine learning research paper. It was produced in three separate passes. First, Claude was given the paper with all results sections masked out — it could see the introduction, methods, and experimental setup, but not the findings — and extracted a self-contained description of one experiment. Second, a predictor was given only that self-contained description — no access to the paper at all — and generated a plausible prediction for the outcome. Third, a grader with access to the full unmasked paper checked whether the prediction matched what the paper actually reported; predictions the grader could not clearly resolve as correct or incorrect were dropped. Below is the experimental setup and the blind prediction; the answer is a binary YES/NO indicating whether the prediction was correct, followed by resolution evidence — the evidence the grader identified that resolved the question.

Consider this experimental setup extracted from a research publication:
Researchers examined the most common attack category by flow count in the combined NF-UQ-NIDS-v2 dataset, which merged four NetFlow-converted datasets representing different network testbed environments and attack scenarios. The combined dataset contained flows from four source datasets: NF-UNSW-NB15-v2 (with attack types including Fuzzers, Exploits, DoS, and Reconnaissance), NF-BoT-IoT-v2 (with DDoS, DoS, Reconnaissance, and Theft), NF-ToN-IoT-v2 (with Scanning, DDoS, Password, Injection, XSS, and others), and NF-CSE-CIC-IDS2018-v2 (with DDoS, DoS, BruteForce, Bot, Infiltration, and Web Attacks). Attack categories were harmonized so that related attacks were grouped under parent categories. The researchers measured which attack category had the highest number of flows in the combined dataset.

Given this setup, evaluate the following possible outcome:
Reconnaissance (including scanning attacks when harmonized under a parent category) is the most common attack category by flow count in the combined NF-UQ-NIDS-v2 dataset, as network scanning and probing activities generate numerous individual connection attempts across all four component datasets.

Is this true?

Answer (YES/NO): NO